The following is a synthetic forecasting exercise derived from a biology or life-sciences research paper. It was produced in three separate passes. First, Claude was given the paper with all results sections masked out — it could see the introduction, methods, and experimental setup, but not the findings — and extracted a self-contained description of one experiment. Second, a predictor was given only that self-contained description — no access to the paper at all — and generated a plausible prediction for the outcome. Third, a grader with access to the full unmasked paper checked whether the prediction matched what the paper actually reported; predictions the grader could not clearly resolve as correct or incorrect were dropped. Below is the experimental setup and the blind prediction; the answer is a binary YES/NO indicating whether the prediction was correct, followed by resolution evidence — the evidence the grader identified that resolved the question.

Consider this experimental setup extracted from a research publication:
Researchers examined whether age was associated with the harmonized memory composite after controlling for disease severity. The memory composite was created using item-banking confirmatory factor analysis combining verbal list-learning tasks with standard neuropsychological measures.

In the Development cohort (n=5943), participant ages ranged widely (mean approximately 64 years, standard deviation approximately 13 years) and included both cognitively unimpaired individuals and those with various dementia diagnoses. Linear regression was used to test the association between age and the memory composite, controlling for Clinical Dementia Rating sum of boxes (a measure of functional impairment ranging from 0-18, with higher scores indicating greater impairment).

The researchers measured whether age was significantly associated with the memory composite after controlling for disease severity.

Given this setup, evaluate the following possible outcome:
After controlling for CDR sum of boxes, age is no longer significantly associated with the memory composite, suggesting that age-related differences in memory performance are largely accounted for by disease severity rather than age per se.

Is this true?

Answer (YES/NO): NO